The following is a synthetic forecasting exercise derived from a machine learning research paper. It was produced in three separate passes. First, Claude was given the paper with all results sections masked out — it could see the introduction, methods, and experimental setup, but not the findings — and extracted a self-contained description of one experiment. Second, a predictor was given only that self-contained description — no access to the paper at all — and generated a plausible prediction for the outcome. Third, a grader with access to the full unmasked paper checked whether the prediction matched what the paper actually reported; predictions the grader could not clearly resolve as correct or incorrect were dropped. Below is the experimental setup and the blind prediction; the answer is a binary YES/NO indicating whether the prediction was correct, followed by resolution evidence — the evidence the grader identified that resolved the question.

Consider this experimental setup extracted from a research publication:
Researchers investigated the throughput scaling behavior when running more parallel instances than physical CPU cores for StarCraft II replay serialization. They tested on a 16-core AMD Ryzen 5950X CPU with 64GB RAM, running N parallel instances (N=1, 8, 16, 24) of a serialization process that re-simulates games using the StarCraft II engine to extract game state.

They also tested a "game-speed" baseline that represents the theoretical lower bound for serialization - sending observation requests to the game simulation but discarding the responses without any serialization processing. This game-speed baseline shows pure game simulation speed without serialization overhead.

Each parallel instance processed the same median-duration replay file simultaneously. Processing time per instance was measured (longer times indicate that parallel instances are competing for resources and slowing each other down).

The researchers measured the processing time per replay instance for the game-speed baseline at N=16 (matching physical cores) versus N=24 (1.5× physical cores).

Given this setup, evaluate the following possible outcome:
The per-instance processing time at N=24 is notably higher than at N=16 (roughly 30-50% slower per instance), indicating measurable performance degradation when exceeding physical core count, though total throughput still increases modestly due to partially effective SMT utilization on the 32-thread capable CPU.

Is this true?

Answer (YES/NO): NO